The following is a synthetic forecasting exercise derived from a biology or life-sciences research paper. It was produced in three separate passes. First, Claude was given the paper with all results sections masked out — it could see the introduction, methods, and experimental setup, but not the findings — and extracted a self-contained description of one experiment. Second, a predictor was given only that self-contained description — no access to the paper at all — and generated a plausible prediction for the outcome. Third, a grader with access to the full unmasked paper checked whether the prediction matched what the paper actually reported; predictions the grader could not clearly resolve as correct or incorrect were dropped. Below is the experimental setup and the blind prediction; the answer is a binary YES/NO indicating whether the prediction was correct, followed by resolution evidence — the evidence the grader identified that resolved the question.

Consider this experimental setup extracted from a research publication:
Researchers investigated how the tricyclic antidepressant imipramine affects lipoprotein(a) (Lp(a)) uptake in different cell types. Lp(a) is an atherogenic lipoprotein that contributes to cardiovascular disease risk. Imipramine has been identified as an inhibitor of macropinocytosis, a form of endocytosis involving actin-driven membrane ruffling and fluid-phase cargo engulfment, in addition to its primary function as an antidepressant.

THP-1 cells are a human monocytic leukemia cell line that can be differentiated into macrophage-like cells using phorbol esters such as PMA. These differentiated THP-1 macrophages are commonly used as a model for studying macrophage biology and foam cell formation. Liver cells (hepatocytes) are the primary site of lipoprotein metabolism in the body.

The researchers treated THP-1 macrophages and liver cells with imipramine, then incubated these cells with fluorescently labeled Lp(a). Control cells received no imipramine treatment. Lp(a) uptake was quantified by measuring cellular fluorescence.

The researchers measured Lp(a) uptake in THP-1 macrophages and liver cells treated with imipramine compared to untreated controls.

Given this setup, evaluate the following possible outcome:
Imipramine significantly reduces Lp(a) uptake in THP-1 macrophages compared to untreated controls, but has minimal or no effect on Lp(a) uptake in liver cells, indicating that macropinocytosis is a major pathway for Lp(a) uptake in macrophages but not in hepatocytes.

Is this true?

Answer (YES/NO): NO